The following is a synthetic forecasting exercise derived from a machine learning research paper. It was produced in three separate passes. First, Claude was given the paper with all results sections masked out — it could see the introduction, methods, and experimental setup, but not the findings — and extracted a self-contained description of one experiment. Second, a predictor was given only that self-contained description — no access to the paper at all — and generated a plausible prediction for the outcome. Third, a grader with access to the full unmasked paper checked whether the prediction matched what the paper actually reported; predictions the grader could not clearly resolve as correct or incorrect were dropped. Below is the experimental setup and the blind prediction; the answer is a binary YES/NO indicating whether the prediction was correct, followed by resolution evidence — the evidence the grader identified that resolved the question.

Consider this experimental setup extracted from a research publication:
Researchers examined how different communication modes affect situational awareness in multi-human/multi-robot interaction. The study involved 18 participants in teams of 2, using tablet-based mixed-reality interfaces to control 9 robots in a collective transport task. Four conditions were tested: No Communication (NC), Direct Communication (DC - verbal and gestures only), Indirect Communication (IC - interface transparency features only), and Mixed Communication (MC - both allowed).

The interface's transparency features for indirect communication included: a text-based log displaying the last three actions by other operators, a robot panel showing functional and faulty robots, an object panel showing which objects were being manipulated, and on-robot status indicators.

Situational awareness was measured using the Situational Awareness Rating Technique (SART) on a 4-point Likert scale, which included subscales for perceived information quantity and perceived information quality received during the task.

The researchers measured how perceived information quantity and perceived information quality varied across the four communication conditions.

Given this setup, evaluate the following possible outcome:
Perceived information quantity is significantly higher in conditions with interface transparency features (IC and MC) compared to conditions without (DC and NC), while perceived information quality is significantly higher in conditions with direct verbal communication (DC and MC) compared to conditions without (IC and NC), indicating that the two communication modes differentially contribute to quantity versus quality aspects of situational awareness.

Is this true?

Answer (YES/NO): NO